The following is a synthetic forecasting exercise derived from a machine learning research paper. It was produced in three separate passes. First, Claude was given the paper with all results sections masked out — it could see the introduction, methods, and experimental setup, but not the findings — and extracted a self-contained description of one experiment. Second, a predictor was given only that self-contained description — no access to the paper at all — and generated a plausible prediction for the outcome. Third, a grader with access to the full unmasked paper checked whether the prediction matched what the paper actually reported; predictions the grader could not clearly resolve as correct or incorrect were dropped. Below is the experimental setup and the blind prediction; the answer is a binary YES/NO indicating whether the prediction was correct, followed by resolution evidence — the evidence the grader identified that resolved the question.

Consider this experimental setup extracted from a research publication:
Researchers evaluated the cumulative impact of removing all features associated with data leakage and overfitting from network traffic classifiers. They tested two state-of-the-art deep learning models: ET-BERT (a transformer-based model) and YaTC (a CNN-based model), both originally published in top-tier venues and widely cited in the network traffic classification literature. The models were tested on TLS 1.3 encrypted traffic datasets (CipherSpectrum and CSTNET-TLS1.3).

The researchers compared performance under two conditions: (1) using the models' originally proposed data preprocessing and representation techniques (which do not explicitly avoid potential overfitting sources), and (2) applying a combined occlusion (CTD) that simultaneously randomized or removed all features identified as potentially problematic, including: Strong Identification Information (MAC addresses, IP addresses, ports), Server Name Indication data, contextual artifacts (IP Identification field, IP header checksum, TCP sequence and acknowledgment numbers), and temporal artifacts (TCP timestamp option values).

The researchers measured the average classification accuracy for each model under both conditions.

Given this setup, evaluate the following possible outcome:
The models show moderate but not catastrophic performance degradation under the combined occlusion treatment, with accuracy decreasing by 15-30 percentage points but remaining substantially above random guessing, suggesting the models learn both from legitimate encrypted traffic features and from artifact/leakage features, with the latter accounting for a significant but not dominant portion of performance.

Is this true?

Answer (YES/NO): NO